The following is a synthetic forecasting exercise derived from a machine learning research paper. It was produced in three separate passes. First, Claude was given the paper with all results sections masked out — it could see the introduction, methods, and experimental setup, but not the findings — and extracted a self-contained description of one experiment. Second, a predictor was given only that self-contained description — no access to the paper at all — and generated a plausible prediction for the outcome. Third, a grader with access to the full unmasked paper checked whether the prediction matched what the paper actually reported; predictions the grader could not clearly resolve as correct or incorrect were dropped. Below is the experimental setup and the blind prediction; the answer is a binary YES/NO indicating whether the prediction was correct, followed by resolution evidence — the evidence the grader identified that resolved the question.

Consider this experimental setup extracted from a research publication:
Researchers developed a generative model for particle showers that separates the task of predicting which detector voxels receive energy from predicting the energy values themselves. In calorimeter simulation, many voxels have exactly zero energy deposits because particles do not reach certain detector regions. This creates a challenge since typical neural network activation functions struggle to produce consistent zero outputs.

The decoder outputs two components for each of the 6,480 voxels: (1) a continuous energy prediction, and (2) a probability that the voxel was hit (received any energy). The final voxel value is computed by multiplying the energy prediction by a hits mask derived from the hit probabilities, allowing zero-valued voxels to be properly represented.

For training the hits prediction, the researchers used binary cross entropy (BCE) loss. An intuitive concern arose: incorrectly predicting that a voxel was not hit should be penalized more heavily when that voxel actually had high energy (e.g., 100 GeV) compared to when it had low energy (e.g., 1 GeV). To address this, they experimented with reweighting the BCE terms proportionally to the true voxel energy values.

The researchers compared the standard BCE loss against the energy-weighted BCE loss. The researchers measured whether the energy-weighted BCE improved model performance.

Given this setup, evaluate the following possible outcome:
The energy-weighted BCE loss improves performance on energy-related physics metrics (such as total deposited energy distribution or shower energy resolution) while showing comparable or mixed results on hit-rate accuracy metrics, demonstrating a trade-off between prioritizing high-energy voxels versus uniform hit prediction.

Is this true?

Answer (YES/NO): NO